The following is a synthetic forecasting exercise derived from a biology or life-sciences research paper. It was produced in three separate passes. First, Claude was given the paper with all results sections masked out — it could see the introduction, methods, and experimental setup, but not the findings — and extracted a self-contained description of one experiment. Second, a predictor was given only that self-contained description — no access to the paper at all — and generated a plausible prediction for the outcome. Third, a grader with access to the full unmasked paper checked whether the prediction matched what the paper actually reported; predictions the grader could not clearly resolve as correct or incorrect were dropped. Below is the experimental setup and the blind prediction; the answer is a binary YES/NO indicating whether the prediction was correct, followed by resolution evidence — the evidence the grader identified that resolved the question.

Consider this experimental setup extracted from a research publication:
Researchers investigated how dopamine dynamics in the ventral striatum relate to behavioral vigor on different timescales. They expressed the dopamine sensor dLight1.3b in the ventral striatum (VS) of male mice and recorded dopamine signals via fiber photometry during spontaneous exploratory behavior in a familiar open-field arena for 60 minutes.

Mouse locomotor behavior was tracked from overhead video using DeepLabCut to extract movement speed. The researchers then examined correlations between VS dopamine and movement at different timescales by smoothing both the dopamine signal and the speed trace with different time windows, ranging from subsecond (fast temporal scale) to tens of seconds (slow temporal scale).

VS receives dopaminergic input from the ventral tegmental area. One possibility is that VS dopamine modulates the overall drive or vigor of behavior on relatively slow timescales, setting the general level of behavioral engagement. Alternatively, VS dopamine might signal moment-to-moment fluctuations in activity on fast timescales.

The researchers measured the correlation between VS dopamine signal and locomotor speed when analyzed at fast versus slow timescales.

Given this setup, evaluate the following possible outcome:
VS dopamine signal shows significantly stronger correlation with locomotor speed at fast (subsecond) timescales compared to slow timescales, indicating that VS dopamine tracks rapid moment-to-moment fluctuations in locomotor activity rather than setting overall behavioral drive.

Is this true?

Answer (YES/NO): NO